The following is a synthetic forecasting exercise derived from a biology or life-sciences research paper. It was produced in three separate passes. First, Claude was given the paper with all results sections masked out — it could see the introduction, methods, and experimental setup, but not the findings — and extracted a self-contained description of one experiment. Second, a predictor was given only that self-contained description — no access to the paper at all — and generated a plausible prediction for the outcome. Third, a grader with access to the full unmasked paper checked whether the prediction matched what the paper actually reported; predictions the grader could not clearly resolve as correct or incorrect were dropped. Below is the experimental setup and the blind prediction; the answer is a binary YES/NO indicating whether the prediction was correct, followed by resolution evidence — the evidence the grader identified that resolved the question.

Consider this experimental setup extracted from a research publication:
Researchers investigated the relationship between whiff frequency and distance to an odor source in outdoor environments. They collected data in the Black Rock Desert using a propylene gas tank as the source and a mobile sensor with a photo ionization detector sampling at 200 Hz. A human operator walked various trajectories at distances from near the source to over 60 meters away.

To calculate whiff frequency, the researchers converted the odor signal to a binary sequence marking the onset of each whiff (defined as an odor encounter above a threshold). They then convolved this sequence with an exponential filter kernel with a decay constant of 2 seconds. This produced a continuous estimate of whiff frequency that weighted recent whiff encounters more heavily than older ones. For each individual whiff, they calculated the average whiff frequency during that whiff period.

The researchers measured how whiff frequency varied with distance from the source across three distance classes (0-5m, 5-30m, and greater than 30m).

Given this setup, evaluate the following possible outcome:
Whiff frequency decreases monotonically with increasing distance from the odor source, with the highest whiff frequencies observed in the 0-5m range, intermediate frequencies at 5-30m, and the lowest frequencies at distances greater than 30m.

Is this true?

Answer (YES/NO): NO